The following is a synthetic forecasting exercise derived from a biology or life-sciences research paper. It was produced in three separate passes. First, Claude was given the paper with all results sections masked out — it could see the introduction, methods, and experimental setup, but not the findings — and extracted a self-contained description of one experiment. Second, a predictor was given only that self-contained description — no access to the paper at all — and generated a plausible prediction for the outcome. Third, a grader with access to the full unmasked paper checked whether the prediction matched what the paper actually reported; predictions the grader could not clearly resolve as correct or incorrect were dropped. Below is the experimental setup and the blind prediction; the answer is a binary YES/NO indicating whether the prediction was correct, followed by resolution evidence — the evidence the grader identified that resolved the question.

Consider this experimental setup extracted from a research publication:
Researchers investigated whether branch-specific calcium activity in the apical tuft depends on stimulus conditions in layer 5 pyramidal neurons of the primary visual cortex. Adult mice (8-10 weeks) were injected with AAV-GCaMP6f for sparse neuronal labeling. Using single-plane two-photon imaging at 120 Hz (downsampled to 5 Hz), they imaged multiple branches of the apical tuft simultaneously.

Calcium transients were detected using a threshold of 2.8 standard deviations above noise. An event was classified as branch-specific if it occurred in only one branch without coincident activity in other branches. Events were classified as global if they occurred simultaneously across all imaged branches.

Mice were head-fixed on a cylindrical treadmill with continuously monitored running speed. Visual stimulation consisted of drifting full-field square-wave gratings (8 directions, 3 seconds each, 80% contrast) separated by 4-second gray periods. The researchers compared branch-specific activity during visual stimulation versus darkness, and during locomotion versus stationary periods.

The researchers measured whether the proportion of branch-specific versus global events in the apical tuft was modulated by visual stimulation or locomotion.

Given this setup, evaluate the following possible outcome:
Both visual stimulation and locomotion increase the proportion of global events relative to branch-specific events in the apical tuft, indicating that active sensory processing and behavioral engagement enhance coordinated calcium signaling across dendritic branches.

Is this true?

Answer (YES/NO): NO